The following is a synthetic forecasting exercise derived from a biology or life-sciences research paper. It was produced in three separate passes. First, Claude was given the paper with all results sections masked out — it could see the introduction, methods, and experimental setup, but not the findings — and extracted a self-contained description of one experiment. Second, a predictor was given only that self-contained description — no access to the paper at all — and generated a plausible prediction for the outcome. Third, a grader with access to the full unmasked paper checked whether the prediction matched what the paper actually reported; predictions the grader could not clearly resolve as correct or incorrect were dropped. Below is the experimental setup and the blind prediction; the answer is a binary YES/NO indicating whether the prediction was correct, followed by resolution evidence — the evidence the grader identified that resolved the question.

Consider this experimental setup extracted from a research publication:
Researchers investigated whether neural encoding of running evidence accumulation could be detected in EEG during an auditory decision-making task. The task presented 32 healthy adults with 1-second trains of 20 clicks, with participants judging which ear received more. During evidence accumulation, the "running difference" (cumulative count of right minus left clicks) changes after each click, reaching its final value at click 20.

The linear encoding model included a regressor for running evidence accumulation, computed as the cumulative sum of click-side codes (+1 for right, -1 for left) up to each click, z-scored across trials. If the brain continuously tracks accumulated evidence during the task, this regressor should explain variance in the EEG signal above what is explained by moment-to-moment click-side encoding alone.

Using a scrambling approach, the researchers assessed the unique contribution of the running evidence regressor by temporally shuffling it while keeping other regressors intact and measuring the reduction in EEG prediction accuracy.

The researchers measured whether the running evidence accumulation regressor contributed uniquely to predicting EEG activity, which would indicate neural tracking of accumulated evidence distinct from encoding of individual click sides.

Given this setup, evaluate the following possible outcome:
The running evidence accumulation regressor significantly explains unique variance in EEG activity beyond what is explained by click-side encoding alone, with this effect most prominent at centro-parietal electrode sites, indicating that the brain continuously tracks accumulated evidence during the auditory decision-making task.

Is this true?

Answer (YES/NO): NO